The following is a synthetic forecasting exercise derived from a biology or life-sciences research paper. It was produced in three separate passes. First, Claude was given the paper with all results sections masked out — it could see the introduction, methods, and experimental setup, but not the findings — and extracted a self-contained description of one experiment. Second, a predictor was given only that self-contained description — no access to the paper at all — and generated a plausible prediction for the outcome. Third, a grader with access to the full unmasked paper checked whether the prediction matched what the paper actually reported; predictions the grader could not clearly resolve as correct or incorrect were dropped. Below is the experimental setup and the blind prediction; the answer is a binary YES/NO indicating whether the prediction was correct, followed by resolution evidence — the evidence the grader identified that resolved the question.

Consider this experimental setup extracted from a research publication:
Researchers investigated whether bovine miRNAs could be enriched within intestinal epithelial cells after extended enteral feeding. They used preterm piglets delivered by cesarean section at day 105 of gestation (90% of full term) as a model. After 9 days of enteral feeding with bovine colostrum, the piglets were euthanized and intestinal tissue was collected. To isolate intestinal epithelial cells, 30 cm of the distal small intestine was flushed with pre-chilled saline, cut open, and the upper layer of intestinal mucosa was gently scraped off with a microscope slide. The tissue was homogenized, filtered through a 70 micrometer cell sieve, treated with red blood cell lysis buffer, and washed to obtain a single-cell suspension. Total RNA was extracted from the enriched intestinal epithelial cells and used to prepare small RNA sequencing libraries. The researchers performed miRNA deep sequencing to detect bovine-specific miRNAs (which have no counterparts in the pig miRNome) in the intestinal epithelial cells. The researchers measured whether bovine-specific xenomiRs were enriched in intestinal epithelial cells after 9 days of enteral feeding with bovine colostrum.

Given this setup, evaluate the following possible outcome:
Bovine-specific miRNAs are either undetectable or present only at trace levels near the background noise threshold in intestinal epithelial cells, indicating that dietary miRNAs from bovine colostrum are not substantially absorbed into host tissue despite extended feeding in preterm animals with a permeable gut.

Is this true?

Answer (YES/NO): NO